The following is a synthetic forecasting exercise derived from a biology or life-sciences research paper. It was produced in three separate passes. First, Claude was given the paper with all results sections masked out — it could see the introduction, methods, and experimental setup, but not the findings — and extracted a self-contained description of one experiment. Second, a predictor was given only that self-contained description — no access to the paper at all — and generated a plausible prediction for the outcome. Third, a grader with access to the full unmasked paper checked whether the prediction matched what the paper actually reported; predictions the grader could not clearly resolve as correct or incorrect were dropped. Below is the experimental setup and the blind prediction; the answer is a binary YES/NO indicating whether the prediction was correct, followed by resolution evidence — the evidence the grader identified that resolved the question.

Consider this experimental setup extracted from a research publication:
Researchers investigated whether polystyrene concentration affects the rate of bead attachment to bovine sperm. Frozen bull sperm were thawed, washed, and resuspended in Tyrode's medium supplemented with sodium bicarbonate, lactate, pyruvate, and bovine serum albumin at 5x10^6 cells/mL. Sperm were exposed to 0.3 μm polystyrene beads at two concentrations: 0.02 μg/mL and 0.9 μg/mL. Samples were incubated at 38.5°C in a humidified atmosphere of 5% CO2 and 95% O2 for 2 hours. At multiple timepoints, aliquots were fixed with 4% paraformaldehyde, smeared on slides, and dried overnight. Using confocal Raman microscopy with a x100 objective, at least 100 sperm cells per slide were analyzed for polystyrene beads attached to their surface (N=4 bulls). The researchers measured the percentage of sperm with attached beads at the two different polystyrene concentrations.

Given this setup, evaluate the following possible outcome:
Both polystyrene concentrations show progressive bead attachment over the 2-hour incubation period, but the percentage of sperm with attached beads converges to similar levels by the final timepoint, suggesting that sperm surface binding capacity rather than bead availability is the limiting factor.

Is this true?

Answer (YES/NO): NO